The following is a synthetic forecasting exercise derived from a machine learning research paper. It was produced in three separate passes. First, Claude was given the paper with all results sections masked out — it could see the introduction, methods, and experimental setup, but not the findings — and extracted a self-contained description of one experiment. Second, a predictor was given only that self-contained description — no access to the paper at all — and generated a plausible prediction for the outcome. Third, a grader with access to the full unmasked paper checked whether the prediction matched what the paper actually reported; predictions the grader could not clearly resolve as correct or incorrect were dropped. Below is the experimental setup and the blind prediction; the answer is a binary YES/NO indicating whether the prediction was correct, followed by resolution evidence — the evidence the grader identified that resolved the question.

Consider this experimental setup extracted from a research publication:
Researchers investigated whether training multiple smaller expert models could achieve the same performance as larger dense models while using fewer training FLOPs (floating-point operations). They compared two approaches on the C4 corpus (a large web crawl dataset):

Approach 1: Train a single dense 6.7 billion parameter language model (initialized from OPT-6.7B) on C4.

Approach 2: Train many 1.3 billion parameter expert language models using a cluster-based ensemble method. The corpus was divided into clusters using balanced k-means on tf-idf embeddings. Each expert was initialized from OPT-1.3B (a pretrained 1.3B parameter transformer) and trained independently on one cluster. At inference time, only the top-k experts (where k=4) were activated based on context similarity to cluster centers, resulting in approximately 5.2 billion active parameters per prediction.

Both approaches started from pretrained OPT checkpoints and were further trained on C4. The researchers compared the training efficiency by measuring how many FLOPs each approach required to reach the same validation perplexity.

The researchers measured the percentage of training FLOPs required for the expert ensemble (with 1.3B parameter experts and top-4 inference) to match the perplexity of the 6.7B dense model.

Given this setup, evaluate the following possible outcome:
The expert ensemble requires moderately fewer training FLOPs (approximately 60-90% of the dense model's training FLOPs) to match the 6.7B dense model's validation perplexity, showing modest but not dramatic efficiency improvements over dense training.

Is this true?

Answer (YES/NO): NO